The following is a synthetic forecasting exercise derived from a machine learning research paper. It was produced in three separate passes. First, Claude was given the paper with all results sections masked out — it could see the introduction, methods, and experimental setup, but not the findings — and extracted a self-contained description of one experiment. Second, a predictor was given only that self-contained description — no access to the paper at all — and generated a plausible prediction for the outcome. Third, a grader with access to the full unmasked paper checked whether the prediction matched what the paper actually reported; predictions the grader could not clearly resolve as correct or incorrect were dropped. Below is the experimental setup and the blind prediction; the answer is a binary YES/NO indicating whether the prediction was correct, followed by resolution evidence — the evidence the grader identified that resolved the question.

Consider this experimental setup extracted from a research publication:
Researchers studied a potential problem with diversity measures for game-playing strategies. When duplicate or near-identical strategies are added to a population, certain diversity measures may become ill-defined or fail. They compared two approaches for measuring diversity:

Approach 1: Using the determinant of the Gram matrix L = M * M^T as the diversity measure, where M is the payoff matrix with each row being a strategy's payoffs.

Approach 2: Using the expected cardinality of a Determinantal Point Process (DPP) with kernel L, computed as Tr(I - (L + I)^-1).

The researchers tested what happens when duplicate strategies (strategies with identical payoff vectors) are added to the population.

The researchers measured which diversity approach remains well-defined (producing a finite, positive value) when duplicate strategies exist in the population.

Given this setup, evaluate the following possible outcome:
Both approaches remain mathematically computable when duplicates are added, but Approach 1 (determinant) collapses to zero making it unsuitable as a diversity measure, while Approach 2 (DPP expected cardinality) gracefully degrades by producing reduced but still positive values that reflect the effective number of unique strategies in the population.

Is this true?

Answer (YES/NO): NO